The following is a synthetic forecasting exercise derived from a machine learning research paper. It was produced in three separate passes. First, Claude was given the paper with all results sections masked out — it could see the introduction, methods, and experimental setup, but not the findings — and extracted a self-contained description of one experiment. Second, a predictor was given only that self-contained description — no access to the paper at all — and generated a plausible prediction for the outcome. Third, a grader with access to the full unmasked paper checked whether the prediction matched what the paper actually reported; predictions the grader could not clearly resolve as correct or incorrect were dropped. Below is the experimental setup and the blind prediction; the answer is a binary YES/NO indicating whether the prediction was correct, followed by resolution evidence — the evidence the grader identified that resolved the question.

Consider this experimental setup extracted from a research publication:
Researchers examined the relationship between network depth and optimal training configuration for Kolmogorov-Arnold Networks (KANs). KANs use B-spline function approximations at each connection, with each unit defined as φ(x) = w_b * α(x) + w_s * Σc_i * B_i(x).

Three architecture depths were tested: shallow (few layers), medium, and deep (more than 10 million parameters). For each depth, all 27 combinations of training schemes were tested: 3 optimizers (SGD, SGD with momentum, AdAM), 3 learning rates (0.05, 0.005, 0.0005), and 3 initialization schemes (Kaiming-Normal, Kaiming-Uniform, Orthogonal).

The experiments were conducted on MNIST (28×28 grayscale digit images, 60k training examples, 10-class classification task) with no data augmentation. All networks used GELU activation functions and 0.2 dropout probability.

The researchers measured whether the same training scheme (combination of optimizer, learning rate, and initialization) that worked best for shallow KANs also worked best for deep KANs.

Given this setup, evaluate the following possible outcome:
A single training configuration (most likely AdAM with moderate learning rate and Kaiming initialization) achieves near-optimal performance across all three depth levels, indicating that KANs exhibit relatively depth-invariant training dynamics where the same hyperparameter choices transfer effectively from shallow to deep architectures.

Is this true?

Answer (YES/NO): NO